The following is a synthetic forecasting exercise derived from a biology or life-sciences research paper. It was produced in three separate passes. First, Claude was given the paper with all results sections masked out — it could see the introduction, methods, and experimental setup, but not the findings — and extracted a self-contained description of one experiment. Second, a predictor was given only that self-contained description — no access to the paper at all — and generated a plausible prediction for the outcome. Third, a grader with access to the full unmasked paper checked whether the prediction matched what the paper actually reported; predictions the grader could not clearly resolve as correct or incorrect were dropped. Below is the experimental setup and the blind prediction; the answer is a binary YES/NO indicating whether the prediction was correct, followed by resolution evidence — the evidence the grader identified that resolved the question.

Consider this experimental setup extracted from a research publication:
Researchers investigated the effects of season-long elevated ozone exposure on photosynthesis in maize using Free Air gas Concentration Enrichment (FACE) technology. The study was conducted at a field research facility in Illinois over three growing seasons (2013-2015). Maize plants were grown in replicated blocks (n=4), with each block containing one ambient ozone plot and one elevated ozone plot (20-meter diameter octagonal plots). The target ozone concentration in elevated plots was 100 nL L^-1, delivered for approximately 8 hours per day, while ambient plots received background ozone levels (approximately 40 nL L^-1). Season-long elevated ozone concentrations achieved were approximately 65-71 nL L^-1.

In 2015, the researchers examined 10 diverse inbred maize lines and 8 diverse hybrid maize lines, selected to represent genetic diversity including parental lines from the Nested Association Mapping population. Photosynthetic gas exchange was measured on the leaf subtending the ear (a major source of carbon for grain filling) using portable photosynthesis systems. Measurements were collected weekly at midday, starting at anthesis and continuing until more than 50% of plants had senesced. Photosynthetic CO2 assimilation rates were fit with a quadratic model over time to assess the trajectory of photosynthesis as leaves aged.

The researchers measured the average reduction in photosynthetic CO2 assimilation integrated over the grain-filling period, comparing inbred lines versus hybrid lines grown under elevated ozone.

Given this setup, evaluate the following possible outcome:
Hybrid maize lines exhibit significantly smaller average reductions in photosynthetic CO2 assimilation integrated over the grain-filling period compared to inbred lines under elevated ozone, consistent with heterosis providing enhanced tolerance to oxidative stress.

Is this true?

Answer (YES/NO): NO